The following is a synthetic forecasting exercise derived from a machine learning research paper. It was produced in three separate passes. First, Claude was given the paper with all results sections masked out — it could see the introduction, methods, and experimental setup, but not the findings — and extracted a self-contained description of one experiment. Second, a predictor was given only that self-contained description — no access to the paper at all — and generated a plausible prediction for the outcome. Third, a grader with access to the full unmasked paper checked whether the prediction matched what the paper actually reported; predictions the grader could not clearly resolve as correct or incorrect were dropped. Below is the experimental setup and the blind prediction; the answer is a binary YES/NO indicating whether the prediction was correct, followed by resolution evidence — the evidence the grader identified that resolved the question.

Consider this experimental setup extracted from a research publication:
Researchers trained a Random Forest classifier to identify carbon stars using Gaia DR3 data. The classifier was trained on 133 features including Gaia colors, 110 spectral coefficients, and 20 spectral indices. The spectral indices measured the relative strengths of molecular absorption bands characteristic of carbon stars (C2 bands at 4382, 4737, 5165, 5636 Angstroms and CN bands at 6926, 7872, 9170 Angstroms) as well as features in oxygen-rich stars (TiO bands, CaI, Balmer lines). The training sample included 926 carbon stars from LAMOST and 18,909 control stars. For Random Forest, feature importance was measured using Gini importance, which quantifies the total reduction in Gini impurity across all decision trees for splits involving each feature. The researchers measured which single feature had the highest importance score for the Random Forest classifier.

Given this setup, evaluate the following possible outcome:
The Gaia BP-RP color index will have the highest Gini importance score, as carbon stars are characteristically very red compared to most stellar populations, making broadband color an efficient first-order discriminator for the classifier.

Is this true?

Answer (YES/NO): NO